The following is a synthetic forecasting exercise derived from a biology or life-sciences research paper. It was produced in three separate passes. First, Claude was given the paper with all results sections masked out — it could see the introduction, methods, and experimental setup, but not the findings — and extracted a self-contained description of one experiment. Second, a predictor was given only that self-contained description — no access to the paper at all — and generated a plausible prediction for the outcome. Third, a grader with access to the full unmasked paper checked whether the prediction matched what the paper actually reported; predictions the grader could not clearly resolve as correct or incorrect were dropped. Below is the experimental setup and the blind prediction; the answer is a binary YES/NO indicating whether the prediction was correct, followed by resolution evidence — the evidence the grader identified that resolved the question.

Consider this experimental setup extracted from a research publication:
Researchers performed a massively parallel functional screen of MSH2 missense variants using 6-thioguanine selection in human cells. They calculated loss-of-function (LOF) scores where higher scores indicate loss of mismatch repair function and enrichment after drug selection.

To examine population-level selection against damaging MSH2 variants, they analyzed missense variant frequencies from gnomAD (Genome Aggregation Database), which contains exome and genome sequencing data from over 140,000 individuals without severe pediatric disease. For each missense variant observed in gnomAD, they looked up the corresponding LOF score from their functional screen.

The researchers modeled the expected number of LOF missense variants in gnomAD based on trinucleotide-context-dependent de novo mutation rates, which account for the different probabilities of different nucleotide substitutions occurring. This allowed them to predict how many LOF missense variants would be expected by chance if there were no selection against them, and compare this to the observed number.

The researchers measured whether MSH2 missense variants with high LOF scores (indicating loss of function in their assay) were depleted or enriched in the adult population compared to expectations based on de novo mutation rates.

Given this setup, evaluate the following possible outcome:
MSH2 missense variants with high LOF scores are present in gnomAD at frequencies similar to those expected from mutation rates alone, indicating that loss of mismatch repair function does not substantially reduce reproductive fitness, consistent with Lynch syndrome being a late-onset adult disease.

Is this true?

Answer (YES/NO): NO